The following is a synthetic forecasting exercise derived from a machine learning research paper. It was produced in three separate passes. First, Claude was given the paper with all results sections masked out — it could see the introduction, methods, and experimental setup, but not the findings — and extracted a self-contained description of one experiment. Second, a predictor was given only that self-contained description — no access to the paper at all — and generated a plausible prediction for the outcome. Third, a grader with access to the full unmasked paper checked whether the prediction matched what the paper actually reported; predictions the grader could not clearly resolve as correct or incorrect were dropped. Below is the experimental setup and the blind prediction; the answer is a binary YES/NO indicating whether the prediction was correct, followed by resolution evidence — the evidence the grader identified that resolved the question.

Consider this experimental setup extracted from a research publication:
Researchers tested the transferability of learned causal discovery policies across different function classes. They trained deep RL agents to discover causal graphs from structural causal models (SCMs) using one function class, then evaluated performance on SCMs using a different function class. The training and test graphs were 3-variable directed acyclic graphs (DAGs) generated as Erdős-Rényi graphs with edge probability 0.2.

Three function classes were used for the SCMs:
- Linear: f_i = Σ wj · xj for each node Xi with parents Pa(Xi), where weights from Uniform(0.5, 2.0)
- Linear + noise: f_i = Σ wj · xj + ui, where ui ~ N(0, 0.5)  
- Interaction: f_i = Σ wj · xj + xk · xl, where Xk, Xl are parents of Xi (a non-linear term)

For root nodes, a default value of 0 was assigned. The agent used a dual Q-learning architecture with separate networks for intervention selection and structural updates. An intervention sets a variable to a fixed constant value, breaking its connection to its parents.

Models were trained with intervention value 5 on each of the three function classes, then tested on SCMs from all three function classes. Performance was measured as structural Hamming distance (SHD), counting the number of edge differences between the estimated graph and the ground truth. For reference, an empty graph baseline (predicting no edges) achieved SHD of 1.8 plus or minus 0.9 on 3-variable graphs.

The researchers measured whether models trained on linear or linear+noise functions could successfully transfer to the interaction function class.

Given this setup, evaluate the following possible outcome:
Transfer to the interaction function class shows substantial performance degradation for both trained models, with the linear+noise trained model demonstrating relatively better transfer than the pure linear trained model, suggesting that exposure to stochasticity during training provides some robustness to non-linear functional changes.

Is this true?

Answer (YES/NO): YES